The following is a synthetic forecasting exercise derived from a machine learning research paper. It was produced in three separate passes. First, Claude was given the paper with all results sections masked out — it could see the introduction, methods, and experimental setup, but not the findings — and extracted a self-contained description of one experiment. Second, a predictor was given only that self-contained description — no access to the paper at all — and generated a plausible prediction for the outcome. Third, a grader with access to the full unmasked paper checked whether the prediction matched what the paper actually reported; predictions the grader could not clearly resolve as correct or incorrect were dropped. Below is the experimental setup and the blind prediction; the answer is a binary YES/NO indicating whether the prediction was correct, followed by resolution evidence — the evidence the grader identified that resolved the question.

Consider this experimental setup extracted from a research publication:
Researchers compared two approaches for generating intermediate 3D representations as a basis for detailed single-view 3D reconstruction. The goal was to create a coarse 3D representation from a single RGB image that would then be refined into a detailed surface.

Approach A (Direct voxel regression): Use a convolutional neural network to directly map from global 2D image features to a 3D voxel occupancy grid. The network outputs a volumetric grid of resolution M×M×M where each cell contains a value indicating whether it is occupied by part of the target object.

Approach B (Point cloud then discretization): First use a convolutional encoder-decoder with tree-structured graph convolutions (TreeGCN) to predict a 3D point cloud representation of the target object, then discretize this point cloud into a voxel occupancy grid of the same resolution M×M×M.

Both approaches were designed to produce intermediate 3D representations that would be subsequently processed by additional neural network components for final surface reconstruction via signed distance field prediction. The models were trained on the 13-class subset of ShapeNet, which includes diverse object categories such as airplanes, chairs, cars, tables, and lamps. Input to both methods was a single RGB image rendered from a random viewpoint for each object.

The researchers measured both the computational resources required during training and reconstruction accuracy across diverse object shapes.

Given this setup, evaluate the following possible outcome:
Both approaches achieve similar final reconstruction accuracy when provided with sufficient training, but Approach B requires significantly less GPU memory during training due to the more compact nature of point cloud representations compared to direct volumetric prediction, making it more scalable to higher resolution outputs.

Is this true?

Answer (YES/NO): NO